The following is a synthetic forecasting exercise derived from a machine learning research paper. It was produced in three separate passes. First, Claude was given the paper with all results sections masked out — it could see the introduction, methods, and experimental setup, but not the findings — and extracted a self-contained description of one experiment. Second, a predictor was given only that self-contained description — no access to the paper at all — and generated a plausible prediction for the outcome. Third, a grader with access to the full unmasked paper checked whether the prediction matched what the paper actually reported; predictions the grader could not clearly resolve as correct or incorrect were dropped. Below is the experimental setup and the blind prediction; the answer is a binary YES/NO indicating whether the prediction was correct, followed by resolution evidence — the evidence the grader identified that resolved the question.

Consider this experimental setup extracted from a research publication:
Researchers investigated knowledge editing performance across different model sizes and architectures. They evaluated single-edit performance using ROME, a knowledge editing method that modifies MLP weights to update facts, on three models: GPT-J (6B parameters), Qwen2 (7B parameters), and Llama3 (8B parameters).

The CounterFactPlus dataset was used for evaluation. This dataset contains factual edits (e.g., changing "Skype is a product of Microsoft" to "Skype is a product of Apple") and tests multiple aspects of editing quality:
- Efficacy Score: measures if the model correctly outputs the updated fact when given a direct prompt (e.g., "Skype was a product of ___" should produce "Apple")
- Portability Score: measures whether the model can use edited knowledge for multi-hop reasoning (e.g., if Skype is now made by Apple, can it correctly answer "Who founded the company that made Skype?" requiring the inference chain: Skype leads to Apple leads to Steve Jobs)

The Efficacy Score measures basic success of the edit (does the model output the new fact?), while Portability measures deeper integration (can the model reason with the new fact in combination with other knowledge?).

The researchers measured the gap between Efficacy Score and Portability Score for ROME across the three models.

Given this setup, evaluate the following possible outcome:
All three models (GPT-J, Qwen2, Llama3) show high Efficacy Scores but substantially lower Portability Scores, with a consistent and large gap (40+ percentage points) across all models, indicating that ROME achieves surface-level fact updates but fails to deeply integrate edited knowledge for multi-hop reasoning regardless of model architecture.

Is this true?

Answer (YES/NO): YES